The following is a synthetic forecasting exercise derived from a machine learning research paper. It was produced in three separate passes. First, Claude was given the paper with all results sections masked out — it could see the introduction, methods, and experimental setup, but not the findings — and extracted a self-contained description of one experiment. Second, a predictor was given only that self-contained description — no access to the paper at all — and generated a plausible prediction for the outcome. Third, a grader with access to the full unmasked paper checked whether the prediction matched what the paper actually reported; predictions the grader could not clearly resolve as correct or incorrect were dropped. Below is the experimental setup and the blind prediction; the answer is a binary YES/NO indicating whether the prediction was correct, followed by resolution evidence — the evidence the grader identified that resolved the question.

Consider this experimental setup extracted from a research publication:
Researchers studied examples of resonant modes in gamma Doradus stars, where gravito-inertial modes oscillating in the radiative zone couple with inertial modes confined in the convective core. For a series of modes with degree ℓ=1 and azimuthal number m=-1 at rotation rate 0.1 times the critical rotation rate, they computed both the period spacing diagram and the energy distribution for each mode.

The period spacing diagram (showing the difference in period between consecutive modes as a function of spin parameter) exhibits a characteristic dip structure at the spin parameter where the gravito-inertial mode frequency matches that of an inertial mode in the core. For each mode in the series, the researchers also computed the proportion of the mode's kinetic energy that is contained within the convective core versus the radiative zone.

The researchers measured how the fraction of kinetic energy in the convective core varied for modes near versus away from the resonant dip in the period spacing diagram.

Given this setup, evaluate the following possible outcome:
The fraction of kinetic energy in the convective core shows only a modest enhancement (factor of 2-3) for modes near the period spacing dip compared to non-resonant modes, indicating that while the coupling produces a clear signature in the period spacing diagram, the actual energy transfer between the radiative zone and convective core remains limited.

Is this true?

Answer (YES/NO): NO